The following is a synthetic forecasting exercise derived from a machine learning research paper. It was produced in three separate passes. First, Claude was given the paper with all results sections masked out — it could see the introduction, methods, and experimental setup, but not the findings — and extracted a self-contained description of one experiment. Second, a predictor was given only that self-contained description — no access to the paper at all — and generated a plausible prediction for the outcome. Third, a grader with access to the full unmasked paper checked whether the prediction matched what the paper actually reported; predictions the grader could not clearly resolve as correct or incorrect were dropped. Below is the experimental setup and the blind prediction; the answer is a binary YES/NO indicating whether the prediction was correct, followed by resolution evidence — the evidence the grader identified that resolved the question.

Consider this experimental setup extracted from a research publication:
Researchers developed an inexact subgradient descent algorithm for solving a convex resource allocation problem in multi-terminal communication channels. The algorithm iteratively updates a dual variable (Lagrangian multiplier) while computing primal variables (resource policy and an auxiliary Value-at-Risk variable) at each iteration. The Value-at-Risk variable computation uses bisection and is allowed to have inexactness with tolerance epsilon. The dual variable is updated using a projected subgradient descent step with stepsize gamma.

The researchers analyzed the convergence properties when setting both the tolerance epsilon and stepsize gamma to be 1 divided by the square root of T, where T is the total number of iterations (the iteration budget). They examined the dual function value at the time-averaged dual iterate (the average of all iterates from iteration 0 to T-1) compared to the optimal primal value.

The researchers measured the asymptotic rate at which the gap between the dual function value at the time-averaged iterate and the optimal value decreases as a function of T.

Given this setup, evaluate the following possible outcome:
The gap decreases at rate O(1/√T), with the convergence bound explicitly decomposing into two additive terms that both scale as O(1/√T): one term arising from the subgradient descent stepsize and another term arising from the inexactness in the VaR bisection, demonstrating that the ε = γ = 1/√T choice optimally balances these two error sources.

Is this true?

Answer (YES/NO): NO